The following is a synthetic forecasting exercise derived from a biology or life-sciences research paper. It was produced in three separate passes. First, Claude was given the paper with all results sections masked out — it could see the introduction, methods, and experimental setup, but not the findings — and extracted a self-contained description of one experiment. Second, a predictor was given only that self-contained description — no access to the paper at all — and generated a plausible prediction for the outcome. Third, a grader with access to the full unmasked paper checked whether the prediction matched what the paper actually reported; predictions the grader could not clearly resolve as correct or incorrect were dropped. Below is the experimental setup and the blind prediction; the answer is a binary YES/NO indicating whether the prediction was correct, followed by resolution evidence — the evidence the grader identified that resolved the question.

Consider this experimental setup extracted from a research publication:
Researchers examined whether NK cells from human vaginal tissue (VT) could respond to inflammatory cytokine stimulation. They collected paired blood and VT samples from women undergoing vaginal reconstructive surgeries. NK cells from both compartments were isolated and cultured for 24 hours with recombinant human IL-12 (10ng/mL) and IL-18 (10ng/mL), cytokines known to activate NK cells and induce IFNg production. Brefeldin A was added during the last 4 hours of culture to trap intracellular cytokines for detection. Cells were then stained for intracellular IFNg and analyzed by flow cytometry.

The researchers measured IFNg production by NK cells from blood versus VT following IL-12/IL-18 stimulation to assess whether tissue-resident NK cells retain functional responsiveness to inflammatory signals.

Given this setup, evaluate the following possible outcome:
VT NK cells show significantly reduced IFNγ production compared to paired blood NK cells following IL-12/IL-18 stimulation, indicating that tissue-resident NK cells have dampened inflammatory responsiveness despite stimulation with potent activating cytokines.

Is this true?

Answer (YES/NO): NO